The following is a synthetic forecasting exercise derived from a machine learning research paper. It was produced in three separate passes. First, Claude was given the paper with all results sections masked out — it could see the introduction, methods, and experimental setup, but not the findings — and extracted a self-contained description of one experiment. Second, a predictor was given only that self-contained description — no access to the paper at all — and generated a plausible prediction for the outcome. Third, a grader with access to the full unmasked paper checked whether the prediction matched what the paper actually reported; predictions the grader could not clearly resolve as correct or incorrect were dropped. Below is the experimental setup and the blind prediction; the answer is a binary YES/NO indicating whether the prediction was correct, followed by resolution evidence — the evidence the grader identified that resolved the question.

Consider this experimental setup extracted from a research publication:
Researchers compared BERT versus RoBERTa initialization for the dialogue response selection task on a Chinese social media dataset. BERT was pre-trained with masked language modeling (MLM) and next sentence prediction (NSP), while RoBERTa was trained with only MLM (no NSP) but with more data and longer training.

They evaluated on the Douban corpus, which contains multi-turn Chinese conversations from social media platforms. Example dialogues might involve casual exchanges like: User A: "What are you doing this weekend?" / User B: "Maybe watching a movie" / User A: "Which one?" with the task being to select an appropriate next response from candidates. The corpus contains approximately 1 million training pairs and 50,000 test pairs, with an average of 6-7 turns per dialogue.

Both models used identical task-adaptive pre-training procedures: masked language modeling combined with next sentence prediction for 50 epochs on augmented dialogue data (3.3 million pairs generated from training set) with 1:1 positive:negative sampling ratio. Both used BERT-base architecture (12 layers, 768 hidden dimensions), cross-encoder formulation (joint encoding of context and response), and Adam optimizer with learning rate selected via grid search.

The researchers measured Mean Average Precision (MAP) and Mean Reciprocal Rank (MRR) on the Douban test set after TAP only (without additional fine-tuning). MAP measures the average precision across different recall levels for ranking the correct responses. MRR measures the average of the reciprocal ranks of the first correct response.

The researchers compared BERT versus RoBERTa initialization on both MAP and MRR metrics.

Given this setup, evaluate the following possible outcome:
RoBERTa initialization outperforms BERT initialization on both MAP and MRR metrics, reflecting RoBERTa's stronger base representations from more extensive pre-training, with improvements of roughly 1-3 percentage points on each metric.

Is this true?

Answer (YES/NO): NO